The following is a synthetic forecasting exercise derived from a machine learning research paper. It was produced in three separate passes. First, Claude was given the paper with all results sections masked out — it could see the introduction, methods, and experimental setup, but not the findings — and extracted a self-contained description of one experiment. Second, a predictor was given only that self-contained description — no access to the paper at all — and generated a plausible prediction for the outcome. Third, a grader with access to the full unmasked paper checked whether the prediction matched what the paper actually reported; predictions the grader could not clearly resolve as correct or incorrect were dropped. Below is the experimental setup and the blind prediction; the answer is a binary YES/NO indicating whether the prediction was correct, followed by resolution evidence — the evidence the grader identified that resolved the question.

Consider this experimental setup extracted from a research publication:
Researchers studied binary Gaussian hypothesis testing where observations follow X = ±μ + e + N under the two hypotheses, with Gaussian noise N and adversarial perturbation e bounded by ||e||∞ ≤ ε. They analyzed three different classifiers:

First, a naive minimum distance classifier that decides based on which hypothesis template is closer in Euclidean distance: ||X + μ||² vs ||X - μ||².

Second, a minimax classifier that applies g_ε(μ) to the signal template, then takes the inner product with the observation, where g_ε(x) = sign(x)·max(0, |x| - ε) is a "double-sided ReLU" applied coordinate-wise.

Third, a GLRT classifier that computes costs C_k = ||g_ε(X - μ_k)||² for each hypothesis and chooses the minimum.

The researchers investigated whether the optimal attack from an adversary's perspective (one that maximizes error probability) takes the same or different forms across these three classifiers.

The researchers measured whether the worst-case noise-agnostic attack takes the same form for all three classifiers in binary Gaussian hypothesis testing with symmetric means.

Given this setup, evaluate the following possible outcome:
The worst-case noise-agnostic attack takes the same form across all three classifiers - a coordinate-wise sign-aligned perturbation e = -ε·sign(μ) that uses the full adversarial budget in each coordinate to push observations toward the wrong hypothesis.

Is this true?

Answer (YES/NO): YES